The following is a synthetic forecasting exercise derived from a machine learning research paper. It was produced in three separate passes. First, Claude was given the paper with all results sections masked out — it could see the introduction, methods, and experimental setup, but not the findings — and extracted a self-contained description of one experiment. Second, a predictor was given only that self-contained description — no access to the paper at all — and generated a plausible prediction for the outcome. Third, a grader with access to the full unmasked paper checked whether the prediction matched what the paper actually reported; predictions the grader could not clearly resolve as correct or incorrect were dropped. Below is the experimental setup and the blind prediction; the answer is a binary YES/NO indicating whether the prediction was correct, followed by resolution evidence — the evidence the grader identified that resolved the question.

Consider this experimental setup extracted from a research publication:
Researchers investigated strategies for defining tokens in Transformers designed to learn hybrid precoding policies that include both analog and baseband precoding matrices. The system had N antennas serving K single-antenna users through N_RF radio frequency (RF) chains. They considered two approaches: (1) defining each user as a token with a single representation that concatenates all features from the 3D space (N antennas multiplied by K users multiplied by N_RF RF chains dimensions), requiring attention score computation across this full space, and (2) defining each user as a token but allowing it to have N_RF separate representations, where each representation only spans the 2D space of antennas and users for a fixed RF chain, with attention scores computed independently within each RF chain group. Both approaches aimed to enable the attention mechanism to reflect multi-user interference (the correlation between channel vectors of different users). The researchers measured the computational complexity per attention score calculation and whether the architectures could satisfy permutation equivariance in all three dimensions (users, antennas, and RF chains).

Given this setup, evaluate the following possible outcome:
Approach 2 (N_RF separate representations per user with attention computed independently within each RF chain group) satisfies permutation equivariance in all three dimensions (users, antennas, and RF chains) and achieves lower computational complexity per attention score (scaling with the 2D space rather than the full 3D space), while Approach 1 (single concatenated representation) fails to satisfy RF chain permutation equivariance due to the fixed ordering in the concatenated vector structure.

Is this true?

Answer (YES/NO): NO